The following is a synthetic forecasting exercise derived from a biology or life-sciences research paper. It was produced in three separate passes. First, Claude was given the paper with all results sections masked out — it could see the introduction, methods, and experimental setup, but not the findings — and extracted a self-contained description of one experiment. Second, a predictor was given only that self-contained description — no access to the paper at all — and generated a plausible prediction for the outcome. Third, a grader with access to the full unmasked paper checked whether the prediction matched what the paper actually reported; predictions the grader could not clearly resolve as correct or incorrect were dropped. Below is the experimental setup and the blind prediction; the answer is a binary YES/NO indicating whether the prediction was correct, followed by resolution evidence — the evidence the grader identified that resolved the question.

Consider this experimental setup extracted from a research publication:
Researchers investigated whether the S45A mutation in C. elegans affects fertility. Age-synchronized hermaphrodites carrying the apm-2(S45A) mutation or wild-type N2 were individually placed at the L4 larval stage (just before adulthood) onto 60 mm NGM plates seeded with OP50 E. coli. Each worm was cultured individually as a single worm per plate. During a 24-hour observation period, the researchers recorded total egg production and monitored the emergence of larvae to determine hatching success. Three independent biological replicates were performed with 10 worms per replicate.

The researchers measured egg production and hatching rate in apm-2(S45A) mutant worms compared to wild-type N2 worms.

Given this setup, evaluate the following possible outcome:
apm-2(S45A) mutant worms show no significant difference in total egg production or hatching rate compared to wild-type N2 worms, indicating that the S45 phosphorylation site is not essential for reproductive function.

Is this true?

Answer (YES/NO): NO